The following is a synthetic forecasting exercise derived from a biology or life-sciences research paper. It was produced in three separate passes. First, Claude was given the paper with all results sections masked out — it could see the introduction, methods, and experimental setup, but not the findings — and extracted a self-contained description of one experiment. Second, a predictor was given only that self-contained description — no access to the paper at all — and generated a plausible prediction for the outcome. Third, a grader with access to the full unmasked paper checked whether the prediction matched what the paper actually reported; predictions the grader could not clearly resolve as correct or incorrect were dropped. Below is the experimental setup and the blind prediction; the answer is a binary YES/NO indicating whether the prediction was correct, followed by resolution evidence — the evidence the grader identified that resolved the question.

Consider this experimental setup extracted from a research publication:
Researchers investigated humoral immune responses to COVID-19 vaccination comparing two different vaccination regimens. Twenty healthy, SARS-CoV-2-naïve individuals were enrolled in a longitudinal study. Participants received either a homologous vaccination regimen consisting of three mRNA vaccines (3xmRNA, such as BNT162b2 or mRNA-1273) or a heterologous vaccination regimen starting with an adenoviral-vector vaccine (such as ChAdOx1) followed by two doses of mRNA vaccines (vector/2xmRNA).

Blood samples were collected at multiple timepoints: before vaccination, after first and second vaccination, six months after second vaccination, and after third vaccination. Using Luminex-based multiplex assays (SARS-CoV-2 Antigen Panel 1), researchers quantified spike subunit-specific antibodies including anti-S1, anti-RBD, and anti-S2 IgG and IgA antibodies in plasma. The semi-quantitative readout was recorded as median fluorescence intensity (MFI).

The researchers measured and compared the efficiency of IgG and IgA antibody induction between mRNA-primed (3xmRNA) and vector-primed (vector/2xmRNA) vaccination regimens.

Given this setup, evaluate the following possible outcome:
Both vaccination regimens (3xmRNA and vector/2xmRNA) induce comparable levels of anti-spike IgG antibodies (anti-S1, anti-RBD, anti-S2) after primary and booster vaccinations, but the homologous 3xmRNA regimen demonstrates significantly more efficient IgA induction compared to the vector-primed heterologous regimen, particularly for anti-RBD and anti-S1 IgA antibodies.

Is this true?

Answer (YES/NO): NO